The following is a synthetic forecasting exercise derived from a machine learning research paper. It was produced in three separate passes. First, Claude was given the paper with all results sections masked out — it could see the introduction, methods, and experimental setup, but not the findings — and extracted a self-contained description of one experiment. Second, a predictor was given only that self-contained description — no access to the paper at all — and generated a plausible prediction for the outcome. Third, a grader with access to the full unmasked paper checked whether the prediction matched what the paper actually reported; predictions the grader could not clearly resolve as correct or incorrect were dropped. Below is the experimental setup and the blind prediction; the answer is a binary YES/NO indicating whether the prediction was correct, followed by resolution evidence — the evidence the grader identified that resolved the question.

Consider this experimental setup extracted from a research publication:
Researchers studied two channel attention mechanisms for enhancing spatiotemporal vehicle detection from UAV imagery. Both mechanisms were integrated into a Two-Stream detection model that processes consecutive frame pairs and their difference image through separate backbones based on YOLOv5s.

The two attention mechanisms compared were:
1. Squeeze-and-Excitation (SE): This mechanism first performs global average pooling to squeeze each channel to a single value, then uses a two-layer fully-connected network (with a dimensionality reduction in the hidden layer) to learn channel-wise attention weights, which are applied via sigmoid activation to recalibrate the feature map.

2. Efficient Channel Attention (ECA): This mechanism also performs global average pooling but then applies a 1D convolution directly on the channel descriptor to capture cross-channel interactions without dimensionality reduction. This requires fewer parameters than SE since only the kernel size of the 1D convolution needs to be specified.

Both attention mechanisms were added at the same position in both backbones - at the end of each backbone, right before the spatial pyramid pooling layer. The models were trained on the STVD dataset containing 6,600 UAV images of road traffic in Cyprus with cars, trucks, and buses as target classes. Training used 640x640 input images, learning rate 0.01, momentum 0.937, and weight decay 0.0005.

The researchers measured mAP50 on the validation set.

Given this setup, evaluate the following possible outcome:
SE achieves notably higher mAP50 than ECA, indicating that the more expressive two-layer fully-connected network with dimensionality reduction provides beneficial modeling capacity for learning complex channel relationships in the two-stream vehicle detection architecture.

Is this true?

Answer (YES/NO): NO